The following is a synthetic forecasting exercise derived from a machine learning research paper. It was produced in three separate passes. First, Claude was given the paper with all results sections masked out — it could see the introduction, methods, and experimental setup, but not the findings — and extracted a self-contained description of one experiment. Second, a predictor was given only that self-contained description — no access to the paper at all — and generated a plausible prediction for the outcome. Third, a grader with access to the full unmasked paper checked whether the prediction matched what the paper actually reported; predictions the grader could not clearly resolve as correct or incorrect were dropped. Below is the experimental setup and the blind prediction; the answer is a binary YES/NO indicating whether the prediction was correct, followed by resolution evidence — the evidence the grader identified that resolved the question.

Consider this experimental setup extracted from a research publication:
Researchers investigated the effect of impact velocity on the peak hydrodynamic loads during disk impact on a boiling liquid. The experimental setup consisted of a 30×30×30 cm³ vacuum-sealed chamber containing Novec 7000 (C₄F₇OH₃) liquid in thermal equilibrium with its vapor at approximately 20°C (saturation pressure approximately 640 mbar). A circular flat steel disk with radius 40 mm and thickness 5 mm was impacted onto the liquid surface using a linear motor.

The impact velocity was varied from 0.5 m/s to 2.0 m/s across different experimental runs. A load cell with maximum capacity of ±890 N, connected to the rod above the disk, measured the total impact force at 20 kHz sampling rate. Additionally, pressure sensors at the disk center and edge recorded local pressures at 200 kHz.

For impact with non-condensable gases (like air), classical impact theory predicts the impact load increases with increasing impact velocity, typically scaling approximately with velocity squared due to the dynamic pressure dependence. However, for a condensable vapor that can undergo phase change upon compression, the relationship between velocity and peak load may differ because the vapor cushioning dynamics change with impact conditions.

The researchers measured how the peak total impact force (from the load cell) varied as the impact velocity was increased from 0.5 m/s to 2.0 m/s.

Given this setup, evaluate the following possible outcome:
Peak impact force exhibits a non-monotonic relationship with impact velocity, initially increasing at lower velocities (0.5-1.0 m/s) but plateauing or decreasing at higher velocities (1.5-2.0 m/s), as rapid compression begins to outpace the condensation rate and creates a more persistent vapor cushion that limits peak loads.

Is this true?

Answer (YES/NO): NO